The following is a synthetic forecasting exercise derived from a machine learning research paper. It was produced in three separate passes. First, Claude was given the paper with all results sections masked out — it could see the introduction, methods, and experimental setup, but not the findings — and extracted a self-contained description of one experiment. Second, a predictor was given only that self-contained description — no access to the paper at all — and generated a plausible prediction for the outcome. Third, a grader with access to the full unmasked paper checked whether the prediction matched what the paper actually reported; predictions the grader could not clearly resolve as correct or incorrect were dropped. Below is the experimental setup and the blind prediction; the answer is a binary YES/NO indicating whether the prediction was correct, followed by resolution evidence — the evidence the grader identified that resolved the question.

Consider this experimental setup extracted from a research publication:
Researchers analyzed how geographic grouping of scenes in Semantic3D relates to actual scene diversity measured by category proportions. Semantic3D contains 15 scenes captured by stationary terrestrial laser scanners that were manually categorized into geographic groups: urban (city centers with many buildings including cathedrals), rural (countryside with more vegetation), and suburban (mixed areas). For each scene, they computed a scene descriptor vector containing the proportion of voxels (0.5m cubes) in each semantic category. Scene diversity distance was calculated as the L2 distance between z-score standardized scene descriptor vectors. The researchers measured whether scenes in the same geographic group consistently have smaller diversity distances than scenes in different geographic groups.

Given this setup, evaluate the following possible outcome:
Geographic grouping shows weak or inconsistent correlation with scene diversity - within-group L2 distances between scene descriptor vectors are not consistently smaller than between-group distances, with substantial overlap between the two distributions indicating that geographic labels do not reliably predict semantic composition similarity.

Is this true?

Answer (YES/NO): YES